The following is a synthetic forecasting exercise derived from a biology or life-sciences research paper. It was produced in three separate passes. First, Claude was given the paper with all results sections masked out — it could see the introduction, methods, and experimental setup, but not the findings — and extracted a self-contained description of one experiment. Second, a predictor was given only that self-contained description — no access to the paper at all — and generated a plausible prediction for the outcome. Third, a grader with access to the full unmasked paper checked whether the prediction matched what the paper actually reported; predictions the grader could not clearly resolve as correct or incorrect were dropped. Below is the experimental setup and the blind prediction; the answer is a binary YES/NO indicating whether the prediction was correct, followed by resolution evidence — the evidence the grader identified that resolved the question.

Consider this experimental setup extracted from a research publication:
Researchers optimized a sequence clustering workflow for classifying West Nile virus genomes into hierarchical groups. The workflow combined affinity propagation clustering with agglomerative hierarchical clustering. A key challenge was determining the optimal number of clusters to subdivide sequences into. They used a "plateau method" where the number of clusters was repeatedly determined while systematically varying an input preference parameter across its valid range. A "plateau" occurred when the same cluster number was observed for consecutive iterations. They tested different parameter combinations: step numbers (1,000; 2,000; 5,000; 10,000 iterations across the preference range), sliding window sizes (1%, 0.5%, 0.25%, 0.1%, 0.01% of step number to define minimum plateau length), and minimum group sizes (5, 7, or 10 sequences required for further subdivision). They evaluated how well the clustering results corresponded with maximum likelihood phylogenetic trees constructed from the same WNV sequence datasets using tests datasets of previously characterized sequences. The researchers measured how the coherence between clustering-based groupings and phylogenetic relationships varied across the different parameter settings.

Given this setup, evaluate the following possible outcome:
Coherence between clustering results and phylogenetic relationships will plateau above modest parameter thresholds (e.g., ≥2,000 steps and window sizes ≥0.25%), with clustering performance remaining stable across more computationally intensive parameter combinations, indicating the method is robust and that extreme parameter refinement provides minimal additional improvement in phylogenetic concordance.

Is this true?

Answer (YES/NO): NO